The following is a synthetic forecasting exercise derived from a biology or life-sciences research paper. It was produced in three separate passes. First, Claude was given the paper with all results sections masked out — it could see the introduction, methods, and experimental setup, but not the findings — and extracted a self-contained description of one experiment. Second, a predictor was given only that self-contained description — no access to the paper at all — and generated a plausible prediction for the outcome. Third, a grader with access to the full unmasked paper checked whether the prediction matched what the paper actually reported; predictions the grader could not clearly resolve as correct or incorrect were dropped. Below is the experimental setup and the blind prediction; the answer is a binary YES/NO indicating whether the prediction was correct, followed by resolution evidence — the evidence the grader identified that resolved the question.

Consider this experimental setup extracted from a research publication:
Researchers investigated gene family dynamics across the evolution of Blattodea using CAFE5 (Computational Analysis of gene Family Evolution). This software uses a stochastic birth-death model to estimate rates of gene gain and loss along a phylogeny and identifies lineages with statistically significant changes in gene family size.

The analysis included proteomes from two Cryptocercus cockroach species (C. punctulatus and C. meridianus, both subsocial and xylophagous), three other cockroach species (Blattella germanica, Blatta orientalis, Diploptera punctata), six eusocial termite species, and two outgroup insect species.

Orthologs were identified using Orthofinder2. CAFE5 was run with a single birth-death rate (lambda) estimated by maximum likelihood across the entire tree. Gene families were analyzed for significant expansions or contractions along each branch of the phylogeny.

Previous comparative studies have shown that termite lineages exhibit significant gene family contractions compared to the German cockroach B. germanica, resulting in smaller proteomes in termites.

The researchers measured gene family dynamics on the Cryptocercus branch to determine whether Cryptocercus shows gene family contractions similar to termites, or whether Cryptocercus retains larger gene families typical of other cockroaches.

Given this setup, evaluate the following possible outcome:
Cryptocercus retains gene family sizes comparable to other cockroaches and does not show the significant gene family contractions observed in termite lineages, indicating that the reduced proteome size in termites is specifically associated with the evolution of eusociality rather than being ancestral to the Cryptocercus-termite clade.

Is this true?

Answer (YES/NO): NO